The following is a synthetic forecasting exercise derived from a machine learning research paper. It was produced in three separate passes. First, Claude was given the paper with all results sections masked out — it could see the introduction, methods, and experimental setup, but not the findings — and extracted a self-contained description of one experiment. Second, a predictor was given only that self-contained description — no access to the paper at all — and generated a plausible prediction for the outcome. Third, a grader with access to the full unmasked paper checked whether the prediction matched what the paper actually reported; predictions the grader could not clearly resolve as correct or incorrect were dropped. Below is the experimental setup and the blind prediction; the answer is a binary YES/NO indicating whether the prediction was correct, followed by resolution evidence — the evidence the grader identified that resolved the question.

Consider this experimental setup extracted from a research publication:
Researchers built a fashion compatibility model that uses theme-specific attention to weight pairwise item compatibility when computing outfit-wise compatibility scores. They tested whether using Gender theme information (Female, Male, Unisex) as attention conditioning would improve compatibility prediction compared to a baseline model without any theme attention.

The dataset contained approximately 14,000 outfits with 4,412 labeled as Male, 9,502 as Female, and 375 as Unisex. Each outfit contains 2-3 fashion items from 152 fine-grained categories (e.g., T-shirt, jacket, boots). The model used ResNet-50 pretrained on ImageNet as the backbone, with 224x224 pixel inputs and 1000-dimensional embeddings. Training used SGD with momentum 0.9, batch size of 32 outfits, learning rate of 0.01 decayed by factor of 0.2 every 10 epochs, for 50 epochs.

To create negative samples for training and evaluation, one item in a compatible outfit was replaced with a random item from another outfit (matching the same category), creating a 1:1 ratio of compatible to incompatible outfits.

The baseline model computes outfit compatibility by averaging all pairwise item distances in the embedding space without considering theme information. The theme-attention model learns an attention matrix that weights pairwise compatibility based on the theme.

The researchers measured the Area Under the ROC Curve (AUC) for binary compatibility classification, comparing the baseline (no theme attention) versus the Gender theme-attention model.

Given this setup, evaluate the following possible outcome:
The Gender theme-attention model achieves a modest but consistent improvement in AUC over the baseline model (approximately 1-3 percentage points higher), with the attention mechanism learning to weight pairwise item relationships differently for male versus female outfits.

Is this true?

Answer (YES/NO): NO